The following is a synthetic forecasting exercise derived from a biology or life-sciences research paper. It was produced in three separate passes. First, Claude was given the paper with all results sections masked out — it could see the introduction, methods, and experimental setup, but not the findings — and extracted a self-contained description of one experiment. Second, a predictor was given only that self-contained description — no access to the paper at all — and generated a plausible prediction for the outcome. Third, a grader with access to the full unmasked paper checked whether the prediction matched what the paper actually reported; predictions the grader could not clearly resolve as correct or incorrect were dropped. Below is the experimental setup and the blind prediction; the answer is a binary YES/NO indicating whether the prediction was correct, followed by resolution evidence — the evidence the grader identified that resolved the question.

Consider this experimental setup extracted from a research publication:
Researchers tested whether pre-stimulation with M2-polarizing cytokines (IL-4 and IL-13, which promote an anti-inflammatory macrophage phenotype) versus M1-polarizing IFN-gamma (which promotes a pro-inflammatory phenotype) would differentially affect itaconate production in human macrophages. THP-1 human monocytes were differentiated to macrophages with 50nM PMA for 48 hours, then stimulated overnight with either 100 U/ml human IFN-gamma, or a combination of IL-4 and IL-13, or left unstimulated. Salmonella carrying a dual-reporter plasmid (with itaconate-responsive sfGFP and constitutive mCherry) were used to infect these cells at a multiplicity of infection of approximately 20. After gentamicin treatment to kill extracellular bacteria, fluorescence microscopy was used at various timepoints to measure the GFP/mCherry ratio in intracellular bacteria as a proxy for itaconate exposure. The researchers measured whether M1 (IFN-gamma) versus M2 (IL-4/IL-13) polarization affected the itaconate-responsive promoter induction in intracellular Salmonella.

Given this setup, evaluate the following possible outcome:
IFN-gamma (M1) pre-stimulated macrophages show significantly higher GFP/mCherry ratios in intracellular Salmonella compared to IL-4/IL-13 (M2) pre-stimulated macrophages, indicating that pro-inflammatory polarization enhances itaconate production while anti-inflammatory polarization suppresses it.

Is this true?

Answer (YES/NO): NO